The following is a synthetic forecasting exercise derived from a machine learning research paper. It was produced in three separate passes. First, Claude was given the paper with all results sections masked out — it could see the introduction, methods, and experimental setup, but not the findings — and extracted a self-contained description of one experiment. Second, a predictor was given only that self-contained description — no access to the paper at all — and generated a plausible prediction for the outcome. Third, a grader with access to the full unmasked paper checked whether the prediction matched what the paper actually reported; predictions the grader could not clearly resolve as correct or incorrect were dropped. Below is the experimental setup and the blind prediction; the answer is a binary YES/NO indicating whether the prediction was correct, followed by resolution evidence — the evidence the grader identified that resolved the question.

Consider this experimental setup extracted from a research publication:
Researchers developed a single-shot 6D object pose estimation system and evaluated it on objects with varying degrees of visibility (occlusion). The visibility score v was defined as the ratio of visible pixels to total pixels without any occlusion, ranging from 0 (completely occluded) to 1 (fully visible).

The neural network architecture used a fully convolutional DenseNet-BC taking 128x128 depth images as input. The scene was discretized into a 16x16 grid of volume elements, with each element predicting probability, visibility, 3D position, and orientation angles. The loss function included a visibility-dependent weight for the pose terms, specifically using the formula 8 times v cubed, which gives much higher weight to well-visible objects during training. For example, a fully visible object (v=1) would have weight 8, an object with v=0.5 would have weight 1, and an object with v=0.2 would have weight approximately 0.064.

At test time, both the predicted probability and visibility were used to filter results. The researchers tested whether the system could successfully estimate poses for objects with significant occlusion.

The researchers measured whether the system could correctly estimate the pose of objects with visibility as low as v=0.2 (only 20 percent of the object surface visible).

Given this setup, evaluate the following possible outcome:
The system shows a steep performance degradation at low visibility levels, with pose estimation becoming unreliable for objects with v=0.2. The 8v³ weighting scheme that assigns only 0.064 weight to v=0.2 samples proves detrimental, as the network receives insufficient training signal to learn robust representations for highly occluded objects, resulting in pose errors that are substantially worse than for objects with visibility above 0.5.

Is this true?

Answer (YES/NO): NO